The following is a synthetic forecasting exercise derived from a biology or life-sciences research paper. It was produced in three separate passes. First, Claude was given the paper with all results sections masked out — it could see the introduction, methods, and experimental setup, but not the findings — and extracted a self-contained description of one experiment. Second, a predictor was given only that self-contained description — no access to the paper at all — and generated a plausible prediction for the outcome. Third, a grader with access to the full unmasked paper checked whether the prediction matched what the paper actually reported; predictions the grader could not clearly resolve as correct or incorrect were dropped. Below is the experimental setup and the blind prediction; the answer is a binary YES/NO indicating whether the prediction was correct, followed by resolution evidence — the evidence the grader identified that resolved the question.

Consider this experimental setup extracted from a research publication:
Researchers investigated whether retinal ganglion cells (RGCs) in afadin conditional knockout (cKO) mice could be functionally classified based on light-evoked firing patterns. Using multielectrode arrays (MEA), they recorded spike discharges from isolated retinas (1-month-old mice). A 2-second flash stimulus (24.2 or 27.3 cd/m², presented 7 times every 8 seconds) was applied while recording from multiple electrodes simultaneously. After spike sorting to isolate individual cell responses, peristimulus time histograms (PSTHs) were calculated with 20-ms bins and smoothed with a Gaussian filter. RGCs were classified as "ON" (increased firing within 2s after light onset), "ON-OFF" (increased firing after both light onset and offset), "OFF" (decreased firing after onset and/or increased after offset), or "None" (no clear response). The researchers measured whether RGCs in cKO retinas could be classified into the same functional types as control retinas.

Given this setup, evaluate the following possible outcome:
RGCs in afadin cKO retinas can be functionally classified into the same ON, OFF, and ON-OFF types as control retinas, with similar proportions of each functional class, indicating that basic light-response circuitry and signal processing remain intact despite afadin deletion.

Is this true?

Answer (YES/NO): YES